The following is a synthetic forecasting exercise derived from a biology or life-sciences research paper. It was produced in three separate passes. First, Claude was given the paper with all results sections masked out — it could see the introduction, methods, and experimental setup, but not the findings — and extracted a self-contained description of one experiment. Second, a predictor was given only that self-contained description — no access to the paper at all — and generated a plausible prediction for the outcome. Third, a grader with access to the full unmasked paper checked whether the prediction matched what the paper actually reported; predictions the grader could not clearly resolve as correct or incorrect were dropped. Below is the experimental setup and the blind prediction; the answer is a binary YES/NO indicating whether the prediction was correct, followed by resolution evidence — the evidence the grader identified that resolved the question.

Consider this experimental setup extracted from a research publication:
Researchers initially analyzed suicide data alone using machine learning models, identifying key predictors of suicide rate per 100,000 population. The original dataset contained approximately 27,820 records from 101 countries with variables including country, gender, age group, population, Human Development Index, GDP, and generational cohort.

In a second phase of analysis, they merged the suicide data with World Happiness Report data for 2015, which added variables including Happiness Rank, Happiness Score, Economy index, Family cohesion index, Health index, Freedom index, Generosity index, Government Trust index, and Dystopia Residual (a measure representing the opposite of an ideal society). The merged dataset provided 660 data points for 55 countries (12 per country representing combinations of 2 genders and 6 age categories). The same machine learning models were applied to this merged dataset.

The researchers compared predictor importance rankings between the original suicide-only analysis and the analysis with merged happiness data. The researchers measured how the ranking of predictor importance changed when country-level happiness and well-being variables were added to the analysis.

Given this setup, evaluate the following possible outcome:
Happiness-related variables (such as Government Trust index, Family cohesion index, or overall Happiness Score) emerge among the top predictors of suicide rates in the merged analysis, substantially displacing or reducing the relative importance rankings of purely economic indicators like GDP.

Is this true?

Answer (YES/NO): NO